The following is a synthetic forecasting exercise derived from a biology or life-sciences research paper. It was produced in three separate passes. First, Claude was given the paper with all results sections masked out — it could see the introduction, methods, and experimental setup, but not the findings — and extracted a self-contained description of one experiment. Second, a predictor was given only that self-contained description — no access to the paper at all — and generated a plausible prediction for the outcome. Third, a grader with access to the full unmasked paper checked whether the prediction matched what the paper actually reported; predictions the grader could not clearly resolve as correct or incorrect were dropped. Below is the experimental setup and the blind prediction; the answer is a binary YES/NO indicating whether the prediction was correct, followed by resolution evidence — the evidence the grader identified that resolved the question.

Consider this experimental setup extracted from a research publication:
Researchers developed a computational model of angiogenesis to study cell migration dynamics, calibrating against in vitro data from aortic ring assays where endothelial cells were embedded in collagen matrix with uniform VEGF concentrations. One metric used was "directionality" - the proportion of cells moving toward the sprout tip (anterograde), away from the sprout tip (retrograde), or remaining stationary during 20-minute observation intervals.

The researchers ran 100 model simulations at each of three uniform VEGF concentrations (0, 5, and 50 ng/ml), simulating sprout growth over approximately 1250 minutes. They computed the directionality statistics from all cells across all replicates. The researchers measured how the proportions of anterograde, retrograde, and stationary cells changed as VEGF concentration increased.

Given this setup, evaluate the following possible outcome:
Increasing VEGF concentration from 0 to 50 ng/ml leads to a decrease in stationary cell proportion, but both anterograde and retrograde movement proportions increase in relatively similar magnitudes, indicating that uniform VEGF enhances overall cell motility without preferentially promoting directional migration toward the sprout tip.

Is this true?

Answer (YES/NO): NO